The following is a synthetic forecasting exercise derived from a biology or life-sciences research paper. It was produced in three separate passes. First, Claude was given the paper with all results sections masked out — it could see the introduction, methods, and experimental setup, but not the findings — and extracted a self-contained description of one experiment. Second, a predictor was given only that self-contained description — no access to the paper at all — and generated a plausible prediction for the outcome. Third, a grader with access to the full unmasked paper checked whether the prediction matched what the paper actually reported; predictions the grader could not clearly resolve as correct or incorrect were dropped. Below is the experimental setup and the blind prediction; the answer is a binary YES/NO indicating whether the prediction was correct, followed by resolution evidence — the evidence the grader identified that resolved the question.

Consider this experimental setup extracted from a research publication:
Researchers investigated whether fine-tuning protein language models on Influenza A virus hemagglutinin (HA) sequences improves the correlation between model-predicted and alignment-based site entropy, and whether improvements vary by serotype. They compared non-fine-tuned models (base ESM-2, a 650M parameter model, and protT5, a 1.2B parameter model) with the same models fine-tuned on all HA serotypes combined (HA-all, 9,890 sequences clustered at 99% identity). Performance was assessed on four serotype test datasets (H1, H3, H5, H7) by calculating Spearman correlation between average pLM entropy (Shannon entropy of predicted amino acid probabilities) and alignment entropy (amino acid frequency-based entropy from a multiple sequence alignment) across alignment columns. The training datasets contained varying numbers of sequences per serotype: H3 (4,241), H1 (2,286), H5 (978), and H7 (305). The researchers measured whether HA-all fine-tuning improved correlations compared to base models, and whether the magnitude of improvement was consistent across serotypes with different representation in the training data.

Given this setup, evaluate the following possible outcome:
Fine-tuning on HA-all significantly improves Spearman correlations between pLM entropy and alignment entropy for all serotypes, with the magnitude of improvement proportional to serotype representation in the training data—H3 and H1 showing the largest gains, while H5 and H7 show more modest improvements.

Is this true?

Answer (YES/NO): NO